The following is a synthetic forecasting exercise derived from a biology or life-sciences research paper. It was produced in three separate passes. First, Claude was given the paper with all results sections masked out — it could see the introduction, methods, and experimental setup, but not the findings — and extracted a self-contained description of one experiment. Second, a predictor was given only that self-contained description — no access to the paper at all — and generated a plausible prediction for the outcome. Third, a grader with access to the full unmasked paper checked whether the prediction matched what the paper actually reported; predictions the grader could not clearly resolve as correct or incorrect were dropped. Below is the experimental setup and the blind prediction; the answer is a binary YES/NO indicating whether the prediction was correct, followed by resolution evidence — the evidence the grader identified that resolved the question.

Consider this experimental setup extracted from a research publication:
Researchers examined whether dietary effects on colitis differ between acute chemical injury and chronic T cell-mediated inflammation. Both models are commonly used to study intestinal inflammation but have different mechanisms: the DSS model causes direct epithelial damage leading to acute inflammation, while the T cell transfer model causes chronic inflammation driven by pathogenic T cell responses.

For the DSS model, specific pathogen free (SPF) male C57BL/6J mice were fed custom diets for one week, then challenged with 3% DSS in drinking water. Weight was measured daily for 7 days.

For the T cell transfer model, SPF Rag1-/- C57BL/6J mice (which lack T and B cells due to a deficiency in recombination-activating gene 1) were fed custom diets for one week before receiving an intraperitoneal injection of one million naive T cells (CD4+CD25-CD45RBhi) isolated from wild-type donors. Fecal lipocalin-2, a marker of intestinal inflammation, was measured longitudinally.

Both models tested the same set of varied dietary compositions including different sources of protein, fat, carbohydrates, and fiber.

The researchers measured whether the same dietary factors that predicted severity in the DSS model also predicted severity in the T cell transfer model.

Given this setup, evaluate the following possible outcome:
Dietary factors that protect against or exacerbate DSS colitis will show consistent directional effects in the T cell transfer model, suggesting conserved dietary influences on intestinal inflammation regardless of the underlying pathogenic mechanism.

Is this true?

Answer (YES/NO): YES